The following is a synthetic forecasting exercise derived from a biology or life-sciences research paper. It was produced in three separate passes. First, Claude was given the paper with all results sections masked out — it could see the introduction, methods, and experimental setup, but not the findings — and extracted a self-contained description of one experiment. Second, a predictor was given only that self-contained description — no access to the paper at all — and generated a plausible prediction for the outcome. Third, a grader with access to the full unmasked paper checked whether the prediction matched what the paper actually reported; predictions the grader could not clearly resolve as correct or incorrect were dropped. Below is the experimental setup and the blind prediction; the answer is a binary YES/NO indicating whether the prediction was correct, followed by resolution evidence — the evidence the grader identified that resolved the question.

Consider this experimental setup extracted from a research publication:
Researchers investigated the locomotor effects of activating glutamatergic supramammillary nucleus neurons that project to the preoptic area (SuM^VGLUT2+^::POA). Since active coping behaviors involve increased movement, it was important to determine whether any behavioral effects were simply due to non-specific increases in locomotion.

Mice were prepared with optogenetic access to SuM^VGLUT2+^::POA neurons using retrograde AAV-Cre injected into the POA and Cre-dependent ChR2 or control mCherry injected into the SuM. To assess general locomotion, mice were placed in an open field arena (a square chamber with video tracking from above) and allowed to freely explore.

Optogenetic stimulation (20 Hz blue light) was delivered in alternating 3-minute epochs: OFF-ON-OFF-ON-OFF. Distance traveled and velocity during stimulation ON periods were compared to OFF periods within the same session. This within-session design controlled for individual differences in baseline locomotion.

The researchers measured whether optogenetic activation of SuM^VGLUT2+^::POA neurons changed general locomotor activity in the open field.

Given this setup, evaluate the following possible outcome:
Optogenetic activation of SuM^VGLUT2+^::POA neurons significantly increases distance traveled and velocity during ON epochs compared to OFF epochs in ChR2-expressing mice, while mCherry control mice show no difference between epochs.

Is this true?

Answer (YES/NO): NO